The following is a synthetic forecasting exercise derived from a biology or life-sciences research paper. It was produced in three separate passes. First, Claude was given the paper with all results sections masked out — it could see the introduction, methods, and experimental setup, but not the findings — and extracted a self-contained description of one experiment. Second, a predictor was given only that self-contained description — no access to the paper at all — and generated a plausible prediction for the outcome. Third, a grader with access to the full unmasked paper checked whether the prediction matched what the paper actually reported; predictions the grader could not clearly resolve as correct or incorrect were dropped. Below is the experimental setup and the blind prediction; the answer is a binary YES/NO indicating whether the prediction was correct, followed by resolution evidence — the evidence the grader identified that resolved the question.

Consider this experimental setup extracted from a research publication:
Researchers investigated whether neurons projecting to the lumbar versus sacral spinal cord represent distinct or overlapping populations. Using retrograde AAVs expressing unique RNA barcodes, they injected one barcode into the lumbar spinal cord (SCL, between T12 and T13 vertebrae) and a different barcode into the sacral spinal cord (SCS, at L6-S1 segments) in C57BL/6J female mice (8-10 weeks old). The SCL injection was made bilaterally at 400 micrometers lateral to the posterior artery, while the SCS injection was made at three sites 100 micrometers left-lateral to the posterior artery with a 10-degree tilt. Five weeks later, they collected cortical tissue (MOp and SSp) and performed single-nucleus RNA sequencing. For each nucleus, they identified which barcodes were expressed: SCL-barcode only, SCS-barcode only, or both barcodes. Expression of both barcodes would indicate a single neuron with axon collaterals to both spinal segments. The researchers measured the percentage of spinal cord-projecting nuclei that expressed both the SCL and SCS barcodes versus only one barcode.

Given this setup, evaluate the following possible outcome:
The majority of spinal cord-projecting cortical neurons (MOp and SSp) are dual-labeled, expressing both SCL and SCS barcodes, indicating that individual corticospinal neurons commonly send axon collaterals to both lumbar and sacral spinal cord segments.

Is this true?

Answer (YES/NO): NO